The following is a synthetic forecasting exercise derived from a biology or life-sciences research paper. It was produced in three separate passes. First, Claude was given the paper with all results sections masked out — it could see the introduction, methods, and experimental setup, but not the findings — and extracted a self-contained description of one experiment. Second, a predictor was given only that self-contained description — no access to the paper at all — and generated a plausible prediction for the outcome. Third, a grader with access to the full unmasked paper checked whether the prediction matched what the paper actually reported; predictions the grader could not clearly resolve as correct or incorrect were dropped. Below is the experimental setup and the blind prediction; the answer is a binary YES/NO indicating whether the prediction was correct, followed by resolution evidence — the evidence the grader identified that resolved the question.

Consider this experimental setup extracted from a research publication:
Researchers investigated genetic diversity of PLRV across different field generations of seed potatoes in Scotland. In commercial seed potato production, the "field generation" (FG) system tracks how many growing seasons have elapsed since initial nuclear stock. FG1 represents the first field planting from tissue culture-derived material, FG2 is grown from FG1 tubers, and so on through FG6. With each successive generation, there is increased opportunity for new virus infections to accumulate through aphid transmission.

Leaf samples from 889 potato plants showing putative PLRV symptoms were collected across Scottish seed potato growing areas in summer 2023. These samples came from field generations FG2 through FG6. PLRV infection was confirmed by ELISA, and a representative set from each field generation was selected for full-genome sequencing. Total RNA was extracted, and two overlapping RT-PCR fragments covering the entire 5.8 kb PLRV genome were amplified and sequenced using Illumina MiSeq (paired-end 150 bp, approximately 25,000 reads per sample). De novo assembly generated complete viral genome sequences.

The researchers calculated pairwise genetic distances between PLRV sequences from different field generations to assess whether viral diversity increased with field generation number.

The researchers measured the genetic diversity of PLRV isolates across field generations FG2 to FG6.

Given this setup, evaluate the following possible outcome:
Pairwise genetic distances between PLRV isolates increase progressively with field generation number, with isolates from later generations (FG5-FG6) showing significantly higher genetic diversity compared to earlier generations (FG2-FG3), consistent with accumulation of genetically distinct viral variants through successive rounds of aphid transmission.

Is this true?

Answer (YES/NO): NO